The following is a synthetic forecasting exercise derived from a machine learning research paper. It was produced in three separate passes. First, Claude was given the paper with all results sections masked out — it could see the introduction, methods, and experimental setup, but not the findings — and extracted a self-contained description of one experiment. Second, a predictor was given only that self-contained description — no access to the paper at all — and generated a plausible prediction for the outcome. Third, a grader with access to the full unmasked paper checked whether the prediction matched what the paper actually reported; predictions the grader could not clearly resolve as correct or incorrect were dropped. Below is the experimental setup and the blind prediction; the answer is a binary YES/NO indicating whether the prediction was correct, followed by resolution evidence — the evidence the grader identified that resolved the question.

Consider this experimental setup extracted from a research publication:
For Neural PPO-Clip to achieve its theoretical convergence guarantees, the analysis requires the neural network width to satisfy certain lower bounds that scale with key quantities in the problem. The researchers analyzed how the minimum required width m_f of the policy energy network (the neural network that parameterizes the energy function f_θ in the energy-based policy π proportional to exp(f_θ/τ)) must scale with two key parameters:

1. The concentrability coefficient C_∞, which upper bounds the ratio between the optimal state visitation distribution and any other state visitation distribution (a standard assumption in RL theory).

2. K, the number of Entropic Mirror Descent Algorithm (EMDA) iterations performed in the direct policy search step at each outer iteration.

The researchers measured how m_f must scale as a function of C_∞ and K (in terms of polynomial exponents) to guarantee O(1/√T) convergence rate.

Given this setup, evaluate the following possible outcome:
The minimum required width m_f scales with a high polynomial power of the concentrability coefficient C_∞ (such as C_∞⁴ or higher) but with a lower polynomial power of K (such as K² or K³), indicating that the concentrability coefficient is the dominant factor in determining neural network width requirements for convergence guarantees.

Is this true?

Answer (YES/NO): NO